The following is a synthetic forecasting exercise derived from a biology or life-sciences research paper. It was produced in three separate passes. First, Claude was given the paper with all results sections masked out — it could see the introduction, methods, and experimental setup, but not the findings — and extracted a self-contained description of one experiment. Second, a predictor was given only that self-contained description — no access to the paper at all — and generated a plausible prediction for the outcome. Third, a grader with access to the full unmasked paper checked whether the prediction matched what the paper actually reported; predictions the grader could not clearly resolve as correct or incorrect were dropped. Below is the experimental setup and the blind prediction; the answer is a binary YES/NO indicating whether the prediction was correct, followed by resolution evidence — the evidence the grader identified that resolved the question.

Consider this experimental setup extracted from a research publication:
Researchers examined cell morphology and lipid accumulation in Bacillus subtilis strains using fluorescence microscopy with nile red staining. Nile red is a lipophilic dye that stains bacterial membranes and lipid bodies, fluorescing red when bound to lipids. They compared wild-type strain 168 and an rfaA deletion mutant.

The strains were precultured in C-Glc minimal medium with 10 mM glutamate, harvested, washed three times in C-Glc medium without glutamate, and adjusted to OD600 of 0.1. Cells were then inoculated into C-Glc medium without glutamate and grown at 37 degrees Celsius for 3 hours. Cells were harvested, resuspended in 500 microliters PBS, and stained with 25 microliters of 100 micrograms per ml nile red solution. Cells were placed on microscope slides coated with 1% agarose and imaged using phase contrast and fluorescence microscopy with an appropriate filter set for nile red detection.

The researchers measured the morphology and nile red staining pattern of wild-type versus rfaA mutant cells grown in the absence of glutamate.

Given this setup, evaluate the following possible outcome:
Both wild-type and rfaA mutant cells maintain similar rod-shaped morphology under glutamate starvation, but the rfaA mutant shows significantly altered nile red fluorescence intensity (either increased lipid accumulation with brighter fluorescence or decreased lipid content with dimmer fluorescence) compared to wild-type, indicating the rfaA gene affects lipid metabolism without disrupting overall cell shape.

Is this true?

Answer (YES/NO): NO